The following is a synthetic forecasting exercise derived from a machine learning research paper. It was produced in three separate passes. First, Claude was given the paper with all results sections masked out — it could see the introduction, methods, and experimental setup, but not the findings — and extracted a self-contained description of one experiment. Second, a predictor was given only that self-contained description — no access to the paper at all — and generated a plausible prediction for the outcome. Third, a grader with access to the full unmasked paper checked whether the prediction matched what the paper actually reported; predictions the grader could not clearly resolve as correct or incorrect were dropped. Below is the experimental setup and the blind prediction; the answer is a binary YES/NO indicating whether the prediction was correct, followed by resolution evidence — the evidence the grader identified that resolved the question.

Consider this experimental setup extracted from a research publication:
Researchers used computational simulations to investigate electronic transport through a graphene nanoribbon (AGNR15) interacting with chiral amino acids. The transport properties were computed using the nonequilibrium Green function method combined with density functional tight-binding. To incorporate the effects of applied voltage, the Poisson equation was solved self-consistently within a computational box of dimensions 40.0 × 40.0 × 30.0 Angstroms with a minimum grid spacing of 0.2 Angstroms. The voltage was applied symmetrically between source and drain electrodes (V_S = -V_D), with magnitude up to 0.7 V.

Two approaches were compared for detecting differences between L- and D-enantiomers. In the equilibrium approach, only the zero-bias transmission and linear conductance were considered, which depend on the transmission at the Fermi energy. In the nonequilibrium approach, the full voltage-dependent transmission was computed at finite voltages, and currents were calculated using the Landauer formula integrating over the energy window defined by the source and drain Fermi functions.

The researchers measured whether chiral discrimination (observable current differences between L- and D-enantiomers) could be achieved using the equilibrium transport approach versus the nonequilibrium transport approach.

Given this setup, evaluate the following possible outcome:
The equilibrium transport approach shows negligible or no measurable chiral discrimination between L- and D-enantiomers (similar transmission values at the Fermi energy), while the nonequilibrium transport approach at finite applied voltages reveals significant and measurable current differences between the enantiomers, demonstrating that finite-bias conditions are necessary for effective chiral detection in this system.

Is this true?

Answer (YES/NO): YES